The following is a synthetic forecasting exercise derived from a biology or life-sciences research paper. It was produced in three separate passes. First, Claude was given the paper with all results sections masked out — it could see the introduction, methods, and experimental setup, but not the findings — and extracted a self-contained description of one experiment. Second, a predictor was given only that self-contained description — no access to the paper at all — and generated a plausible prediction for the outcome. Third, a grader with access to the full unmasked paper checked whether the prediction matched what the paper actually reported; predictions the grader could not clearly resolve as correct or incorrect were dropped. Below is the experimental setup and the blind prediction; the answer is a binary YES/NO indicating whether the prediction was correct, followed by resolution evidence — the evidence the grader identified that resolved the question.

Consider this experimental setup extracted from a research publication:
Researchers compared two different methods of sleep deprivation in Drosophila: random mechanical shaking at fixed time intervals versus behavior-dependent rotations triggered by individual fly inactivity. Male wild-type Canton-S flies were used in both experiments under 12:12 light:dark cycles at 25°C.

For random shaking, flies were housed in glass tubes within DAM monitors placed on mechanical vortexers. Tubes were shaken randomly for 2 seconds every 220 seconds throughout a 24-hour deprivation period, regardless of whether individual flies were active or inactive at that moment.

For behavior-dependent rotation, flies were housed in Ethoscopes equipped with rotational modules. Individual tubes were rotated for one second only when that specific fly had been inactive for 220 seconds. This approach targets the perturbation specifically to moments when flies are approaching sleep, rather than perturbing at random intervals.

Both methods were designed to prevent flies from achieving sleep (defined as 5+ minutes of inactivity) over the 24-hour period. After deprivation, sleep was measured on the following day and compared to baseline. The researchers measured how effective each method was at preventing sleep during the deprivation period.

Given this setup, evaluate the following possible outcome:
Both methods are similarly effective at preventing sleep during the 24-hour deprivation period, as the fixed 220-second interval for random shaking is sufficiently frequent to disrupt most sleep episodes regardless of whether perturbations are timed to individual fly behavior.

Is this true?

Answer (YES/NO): NO